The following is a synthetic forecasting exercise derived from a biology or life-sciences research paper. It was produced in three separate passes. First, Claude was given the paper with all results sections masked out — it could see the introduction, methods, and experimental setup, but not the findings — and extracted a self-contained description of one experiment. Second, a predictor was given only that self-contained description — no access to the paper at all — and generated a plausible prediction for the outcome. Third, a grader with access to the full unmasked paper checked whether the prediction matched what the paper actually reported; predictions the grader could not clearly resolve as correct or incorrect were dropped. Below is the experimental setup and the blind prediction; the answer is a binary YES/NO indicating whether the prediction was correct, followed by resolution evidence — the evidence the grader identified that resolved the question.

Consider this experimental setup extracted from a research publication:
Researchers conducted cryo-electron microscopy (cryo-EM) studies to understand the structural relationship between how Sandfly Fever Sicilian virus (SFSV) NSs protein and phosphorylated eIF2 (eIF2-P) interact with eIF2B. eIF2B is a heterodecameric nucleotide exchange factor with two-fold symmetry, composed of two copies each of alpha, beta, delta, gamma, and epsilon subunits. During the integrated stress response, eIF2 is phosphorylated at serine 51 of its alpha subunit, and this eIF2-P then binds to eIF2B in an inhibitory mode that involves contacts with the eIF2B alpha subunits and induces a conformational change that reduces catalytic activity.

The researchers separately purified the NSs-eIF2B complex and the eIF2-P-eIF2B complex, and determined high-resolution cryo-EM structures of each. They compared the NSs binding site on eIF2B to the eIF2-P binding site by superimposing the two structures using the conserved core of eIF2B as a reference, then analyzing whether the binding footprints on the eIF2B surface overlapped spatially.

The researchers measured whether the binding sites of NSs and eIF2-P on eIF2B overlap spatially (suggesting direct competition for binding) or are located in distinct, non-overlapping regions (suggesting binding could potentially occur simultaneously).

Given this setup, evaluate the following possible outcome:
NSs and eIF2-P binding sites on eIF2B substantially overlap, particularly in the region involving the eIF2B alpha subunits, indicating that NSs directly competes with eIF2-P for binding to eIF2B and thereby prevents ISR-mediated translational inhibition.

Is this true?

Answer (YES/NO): YES